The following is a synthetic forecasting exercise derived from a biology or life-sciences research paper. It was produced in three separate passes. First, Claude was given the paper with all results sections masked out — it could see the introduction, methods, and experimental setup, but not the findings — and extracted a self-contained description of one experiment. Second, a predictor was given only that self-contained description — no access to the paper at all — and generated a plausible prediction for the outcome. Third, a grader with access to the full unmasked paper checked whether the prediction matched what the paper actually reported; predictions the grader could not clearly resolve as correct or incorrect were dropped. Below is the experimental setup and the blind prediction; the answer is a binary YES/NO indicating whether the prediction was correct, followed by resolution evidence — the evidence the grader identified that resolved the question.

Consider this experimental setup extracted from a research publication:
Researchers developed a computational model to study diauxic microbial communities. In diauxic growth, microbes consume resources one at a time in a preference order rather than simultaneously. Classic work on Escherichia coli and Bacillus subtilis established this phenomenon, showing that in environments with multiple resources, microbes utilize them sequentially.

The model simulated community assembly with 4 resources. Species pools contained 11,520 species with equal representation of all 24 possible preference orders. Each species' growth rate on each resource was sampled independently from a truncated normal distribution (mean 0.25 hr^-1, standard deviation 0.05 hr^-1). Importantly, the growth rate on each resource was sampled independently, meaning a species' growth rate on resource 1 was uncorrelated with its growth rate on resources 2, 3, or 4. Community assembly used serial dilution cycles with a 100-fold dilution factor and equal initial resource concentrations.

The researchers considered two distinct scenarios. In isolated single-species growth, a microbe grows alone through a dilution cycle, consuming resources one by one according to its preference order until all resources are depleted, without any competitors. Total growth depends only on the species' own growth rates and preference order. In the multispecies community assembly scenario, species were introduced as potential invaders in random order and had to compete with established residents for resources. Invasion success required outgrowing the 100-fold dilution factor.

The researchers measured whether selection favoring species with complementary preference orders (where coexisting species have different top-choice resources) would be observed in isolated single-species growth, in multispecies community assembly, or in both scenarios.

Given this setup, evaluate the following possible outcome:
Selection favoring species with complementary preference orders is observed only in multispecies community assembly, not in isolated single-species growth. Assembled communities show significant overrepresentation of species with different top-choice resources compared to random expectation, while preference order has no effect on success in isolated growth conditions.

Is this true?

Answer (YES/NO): YES